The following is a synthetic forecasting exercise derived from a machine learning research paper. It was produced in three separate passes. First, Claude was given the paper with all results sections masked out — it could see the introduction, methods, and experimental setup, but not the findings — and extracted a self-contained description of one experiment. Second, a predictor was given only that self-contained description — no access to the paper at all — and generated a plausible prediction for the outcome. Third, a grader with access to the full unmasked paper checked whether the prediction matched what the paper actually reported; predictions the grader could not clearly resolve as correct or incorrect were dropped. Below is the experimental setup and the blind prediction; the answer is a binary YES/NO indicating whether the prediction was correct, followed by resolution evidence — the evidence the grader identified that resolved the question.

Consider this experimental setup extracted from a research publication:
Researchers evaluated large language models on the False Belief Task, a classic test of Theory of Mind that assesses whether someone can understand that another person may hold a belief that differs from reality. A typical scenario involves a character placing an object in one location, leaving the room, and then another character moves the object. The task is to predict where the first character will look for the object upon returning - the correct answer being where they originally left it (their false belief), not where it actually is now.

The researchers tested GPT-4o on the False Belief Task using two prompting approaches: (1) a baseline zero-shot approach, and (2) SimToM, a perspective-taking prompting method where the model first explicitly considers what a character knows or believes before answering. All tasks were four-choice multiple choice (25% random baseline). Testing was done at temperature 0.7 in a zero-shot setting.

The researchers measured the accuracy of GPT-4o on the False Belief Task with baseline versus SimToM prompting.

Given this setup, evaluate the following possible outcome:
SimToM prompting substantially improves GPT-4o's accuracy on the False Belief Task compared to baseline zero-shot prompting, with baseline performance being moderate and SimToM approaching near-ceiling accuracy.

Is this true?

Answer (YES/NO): NO